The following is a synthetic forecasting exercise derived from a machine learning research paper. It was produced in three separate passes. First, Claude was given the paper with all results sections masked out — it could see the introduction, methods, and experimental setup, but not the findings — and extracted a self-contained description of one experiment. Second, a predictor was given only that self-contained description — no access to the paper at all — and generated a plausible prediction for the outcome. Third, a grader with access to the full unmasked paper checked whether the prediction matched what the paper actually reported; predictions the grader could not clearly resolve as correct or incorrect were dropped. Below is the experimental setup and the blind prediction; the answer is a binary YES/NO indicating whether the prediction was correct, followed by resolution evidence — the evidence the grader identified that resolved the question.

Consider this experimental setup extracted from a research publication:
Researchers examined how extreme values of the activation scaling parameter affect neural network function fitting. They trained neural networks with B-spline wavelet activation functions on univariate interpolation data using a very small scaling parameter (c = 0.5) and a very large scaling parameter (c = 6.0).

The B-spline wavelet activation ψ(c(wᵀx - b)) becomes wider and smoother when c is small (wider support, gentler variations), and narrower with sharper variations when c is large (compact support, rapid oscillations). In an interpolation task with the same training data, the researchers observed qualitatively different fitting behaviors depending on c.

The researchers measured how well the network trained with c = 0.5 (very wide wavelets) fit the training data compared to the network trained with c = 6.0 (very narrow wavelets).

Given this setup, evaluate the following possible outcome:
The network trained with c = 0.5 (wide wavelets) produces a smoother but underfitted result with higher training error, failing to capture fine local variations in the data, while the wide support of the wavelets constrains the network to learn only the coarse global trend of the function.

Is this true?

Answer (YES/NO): NO